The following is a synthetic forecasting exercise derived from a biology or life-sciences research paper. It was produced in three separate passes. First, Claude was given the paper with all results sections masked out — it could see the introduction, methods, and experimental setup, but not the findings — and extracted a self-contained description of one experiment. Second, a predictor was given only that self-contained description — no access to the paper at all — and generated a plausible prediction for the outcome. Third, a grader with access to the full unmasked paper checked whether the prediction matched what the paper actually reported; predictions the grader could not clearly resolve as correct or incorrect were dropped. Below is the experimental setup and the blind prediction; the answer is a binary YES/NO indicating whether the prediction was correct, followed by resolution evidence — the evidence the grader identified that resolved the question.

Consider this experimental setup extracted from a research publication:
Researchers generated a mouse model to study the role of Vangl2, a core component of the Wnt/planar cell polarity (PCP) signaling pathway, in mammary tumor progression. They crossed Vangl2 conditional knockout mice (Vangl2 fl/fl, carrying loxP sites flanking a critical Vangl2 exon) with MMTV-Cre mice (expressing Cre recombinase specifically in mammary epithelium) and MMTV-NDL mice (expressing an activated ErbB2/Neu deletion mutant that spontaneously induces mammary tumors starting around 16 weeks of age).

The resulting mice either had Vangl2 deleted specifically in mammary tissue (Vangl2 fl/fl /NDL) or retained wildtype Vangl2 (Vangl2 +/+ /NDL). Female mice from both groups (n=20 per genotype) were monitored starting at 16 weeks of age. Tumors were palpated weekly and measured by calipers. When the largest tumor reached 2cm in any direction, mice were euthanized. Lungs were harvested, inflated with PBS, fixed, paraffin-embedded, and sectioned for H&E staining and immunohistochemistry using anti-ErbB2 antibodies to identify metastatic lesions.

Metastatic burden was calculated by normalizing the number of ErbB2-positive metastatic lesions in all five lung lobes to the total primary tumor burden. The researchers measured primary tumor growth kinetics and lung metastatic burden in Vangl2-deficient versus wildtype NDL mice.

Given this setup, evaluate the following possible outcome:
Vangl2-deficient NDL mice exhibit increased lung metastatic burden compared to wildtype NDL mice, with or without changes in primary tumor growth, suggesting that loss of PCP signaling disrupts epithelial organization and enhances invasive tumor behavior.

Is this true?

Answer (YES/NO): NO